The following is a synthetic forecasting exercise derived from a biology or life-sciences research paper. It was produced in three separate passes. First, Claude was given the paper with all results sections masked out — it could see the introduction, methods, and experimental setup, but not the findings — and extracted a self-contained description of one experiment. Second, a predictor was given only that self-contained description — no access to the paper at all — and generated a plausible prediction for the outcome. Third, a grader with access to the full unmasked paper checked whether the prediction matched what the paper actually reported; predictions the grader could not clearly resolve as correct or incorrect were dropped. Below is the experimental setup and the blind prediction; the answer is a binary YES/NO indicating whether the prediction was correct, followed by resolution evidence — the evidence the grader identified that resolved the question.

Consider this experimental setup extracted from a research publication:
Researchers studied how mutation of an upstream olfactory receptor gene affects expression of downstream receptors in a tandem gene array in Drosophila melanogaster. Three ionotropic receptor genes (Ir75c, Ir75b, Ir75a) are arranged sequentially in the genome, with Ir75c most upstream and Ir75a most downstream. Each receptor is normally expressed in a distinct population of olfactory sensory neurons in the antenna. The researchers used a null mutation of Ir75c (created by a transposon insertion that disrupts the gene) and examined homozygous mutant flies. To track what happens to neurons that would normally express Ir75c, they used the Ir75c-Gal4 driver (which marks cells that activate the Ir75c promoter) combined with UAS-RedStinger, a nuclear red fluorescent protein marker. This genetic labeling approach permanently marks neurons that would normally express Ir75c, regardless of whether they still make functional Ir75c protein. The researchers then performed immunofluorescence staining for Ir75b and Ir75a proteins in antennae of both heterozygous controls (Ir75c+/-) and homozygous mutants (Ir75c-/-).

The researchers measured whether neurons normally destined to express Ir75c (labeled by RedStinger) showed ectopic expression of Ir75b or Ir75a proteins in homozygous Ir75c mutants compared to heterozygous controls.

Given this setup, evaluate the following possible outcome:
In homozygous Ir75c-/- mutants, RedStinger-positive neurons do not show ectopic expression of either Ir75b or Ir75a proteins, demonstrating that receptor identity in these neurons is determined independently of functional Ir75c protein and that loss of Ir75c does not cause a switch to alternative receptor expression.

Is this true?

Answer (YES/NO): NO